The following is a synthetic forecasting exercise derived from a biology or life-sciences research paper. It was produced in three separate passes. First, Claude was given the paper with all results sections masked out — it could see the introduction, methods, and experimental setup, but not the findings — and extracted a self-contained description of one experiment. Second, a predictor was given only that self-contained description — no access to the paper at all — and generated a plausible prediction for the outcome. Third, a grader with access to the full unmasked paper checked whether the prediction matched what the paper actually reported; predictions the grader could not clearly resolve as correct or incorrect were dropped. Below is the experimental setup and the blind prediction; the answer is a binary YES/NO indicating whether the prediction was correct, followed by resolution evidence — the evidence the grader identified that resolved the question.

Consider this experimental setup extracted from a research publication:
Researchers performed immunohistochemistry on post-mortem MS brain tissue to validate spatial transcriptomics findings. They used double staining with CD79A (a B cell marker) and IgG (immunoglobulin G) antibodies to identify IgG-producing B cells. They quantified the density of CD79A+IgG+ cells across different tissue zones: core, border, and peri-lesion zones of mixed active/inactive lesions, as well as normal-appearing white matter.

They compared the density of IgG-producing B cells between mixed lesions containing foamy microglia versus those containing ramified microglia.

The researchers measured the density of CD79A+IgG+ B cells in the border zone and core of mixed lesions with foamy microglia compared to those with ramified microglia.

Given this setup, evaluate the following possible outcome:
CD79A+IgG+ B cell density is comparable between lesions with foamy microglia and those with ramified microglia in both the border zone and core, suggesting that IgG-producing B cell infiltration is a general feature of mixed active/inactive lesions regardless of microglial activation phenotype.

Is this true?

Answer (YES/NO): NO